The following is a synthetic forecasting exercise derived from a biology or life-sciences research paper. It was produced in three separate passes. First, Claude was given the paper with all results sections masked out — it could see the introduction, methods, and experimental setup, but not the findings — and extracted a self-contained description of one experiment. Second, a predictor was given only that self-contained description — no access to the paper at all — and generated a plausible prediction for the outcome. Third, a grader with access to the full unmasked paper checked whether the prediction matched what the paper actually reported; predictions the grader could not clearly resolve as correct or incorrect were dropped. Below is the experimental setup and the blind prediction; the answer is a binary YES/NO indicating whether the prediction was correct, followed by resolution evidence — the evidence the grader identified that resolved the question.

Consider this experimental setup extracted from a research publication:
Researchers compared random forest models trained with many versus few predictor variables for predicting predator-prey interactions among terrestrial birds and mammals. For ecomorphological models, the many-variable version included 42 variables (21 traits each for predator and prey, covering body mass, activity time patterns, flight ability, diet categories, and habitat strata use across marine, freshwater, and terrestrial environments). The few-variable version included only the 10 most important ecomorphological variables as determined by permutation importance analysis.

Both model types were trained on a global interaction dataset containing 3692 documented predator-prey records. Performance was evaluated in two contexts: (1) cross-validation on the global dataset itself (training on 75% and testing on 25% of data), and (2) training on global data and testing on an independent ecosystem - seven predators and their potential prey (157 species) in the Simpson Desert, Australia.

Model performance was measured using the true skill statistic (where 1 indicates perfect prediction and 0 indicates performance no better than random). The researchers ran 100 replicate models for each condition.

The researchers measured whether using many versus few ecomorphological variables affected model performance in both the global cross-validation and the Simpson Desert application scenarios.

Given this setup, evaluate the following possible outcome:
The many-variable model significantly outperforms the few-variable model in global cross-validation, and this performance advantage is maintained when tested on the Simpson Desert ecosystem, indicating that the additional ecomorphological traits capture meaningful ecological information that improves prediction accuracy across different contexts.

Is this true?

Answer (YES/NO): NO